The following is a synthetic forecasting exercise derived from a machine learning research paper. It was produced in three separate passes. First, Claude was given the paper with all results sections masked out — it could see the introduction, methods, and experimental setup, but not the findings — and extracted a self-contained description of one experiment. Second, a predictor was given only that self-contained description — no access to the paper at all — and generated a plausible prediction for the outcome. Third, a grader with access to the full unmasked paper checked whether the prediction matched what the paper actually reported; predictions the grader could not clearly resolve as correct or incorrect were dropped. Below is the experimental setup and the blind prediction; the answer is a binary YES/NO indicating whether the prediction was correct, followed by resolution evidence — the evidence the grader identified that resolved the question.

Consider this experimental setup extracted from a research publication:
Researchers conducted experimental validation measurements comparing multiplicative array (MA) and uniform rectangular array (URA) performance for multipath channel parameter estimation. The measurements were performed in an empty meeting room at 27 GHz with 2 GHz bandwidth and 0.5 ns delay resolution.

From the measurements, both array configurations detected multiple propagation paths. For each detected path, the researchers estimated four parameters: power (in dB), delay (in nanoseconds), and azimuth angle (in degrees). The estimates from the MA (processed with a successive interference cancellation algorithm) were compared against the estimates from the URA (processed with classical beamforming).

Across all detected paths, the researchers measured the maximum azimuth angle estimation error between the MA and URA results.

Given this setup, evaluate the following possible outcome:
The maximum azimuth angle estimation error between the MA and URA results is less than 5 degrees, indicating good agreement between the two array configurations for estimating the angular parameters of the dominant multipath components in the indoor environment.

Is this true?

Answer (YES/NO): YES